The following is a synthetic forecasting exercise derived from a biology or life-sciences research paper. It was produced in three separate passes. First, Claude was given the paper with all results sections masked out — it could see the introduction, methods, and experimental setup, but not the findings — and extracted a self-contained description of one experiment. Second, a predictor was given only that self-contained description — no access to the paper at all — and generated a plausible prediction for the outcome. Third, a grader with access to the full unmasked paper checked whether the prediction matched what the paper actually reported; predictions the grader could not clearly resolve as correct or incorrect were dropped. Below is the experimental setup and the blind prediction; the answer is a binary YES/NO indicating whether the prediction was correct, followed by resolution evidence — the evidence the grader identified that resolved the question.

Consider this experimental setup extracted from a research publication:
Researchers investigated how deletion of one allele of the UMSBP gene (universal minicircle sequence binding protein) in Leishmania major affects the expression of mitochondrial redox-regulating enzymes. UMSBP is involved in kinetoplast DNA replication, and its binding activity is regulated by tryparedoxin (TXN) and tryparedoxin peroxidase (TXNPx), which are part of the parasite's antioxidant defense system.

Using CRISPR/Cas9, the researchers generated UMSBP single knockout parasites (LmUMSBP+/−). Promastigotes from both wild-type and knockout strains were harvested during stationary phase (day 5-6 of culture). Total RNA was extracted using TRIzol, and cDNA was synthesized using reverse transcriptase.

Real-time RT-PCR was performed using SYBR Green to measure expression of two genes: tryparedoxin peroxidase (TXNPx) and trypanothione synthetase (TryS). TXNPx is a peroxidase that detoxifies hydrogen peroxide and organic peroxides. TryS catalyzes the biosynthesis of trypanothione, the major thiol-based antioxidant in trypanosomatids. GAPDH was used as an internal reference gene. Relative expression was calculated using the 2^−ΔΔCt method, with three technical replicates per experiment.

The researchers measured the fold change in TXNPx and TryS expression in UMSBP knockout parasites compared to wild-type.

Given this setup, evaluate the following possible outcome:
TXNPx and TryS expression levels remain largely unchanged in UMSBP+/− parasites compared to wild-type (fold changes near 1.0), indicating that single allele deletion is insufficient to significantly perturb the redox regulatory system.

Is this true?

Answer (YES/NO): NO